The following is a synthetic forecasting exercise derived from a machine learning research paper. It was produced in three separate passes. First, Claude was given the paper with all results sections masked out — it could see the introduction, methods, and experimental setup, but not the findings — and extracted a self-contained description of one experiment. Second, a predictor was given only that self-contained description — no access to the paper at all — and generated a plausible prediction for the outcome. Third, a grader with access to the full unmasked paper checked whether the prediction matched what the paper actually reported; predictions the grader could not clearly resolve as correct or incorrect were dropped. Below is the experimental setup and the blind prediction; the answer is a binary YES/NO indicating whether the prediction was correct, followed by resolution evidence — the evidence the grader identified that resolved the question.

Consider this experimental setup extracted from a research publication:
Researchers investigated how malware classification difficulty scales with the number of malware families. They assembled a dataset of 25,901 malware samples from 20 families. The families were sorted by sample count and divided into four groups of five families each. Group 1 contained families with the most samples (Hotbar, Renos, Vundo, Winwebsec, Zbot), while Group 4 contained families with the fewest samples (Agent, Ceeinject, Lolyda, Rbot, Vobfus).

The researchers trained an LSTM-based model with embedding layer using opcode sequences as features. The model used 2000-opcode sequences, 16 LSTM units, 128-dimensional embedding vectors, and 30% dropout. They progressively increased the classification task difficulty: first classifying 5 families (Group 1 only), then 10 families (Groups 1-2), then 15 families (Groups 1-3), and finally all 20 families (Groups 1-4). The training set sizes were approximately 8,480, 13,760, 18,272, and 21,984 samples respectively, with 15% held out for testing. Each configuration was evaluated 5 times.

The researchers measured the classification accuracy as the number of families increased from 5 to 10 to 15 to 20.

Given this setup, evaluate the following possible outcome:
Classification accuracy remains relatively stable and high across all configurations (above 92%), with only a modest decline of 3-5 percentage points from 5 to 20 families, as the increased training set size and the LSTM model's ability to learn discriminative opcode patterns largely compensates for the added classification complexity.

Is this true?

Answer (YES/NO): NO